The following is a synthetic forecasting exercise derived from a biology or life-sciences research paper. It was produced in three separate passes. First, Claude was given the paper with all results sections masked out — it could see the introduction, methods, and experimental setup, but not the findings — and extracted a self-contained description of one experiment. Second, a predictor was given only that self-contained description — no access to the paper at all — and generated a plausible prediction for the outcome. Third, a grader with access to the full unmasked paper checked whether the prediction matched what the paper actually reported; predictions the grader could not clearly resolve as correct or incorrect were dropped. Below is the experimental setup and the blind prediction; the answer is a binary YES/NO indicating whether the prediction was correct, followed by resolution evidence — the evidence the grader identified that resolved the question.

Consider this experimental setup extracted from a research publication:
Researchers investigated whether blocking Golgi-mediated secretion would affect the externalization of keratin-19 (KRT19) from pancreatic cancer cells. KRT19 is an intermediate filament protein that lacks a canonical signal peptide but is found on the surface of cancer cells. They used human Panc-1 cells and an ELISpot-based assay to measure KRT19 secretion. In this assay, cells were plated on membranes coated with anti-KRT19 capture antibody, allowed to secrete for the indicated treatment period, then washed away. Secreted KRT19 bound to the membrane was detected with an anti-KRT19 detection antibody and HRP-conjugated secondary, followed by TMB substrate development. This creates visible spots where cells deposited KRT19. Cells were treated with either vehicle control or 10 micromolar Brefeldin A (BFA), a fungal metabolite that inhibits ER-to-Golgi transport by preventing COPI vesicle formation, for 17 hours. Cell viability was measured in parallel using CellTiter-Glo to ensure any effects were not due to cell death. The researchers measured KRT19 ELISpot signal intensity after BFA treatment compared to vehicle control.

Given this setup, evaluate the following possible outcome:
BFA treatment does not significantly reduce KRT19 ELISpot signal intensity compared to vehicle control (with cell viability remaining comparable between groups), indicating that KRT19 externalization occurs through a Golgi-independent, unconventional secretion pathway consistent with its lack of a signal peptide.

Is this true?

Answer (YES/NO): NO